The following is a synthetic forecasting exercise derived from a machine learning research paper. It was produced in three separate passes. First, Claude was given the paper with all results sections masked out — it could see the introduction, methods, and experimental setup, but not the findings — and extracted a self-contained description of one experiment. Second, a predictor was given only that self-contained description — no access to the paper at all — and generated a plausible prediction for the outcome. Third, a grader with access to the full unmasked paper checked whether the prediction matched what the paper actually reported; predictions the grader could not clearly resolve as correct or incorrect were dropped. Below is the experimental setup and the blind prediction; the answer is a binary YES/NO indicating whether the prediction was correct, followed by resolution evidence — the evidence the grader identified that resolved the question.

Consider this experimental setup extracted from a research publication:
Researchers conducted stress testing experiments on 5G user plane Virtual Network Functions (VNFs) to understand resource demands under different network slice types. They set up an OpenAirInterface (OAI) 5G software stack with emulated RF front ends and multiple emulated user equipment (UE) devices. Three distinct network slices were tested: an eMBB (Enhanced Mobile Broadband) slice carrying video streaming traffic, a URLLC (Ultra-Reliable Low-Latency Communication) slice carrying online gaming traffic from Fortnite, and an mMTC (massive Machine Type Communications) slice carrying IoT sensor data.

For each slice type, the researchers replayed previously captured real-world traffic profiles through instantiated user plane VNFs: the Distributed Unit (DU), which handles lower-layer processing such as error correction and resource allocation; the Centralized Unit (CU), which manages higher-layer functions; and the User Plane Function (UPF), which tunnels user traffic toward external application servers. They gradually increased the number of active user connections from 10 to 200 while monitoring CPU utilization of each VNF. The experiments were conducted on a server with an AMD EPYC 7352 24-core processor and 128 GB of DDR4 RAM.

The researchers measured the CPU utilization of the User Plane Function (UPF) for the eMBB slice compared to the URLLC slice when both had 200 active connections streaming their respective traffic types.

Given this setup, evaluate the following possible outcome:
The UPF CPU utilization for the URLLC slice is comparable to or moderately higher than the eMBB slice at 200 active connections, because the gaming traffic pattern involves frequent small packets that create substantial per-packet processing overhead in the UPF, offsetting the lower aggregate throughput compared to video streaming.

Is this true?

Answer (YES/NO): NO